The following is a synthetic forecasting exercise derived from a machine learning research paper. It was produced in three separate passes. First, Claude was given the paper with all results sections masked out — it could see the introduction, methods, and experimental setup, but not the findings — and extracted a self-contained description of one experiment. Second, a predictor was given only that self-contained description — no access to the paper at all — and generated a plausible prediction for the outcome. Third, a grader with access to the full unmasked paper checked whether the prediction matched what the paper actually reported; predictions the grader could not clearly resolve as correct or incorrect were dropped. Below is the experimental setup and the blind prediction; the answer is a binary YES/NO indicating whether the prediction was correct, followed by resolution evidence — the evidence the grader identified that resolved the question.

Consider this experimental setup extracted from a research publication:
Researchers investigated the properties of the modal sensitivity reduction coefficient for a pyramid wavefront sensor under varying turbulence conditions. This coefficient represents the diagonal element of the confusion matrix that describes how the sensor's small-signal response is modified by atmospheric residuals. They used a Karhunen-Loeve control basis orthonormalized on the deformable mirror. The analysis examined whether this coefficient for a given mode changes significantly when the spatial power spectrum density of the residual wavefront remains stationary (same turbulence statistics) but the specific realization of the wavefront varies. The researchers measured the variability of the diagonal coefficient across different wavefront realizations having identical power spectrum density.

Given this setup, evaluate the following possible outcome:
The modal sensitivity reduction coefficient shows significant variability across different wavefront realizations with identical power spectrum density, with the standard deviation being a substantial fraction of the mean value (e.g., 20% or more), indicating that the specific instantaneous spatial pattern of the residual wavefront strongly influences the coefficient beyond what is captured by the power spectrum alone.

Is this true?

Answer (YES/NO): NO